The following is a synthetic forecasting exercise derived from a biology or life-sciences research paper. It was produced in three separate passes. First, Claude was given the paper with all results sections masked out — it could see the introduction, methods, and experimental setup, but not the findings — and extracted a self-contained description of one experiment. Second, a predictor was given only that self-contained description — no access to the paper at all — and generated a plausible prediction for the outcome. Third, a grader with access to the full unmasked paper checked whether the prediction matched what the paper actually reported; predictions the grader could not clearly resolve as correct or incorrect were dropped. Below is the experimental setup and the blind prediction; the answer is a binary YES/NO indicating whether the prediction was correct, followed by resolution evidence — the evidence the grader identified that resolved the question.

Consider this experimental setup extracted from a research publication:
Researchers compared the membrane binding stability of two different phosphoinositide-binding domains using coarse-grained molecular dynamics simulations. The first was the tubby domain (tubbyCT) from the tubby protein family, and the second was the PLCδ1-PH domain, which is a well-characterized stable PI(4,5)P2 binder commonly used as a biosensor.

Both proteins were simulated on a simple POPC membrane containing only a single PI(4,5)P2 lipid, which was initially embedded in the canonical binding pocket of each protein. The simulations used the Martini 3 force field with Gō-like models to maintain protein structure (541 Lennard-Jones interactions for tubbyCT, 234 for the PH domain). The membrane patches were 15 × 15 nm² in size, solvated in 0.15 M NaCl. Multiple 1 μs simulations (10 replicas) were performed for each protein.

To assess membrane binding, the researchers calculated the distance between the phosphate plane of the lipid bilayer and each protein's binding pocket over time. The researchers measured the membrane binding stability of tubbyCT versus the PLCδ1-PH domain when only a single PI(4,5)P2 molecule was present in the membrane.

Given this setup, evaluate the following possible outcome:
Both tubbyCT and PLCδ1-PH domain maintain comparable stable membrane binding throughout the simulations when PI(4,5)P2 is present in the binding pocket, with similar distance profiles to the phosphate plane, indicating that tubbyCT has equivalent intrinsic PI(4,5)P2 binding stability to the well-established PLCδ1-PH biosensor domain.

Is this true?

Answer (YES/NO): NO